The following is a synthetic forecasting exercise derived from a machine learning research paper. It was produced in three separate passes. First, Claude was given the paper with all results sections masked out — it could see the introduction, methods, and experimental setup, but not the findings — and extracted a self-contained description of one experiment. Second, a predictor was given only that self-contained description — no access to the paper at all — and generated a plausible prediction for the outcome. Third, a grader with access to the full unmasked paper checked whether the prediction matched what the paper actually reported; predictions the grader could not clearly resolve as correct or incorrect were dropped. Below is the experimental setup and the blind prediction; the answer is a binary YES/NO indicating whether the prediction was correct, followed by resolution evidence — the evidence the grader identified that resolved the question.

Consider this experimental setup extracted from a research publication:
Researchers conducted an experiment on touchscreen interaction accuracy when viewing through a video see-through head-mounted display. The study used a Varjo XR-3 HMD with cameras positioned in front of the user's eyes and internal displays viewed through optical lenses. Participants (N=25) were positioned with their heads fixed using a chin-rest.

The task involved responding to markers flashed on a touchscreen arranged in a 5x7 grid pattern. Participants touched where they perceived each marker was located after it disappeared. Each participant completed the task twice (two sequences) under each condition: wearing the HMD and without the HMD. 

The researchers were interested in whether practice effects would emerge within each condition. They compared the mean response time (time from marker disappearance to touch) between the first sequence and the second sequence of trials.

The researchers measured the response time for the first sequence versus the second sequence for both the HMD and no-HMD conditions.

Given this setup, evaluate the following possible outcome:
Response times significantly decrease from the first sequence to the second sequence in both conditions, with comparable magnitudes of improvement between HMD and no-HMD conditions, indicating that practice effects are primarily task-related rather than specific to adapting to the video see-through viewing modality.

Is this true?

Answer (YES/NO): NO